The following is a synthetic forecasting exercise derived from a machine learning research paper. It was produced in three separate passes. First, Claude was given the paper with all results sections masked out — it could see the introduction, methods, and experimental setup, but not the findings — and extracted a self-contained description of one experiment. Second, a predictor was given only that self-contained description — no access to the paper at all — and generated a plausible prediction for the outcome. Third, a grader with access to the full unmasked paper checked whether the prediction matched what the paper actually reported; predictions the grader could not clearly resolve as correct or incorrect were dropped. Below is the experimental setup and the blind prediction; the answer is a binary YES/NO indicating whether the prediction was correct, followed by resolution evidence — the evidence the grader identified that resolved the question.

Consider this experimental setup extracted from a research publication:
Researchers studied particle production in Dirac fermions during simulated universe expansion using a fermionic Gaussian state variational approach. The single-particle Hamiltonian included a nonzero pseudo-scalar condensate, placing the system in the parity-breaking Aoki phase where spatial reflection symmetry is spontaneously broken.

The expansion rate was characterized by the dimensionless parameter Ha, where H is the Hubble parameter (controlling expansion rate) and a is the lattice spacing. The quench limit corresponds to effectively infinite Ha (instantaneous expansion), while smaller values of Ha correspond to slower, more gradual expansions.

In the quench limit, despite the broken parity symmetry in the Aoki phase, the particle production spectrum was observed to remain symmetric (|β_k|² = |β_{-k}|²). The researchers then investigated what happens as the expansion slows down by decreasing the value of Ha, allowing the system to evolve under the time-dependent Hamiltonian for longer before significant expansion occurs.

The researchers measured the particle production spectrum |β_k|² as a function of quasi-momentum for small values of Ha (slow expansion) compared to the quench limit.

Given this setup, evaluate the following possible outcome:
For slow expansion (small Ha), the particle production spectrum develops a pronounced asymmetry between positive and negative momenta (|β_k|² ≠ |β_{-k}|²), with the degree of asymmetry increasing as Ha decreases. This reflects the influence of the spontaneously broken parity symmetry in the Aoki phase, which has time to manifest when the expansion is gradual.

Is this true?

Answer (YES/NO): YES